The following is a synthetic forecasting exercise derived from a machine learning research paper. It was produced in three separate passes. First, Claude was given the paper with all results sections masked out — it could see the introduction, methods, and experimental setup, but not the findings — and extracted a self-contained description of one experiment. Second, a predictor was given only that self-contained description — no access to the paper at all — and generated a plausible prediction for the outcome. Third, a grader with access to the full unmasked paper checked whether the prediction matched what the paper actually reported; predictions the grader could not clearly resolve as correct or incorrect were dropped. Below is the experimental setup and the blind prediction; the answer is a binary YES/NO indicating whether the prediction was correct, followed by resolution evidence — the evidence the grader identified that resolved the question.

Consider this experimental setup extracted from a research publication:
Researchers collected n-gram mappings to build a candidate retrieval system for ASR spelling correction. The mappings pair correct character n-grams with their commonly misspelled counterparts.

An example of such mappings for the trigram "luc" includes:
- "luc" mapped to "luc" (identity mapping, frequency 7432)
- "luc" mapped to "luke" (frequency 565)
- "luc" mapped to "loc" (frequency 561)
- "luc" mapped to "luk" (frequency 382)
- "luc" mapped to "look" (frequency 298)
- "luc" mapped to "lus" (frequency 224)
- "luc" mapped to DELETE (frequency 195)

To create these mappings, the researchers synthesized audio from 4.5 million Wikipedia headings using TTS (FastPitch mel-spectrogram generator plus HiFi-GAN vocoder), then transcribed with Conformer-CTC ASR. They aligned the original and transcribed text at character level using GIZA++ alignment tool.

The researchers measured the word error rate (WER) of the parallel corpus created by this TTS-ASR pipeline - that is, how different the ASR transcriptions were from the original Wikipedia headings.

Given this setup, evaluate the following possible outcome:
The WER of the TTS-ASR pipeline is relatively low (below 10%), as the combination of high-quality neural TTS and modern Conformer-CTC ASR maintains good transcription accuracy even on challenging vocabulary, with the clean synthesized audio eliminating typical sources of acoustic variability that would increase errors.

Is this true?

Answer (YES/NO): NO